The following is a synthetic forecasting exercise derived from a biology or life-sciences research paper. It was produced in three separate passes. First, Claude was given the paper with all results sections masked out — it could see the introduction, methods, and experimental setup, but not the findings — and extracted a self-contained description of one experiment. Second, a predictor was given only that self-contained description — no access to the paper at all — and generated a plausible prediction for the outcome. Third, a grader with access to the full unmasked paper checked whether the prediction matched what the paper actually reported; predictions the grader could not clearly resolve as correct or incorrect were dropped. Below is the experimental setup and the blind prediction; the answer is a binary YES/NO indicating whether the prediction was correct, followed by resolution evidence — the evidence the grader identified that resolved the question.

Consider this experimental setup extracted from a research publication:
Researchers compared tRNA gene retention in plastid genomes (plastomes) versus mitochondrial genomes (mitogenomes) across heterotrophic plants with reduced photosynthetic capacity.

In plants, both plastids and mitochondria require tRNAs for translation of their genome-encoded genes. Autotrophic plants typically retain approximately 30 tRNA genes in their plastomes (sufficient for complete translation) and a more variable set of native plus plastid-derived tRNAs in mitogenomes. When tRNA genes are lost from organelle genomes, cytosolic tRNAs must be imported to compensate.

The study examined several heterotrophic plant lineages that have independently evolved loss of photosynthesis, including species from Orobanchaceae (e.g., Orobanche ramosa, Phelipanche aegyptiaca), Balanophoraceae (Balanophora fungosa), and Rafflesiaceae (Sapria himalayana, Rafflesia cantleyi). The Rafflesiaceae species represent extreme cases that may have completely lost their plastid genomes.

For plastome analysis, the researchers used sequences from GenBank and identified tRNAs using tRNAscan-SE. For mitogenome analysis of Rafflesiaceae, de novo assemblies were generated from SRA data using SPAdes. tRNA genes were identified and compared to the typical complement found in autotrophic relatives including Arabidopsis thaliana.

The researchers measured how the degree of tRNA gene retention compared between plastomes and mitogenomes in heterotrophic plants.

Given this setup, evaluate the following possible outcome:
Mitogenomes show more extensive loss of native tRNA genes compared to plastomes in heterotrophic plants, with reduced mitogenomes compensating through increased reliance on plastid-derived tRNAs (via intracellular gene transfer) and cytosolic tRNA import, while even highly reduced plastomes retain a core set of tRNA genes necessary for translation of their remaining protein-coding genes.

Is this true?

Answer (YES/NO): NO